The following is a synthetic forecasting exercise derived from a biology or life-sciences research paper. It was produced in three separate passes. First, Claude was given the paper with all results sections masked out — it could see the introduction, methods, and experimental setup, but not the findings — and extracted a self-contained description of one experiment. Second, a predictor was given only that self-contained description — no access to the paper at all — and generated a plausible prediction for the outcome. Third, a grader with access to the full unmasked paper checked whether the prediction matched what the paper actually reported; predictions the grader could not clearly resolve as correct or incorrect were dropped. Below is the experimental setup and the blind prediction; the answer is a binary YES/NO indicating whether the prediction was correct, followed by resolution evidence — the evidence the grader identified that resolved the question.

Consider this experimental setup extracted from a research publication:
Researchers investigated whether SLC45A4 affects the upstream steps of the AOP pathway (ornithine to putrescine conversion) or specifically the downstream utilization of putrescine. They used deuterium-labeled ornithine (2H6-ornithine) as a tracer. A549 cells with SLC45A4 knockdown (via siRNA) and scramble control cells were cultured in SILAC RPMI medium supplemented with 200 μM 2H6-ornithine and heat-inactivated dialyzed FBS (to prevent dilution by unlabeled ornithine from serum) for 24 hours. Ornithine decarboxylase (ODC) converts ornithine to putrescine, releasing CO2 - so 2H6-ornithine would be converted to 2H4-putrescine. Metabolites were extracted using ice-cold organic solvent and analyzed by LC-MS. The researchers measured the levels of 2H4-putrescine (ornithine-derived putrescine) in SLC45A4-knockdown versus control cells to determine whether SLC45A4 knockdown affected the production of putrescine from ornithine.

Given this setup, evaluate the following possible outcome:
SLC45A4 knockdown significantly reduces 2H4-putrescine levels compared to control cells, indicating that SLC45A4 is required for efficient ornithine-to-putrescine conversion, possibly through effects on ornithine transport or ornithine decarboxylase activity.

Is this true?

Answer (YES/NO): NO